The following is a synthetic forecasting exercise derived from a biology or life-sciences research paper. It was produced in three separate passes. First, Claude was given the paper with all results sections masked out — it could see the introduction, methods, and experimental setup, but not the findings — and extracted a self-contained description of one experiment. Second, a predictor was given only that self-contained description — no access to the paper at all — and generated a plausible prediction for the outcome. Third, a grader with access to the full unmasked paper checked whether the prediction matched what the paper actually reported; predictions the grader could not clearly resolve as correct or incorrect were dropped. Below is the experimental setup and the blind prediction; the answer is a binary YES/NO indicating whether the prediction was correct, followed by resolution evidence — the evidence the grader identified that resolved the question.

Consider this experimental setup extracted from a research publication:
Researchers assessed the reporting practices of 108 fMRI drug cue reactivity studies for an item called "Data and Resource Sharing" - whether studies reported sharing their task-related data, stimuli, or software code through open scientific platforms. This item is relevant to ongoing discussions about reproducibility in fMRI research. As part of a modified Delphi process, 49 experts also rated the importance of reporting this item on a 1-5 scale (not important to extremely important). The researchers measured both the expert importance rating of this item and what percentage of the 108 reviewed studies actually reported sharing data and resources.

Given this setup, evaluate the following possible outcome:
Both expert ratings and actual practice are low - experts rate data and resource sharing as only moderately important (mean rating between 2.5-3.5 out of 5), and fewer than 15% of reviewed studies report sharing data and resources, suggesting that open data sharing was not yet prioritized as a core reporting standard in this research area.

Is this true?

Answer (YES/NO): YES